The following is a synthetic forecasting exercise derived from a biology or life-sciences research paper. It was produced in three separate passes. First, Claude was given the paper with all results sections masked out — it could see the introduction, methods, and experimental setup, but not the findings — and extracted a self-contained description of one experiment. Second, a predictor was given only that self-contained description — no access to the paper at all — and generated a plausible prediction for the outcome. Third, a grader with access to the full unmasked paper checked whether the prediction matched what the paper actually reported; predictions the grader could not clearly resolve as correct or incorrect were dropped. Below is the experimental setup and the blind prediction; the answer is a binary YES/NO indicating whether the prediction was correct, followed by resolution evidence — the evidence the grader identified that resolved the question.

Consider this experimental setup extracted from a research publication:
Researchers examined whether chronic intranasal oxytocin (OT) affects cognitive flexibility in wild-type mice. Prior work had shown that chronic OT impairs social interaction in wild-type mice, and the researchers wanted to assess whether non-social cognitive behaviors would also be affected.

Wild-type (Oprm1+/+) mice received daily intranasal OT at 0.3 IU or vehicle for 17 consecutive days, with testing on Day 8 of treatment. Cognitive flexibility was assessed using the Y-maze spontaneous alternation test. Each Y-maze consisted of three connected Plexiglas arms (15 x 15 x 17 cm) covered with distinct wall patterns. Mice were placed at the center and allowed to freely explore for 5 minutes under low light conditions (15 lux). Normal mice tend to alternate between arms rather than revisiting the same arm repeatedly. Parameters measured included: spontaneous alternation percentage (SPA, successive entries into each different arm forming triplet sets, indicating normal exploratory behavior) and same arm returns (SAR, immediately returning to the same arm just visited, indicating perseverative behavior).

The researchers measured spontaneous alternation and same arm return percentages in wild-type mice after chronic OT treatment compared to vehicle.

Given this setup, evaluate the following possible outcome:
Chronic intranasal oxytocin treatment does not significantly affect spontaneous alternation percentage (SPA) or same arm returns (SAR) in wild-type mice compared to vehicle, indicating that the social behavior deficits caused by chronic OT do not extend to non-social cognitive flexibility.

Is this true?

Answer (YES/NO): NO